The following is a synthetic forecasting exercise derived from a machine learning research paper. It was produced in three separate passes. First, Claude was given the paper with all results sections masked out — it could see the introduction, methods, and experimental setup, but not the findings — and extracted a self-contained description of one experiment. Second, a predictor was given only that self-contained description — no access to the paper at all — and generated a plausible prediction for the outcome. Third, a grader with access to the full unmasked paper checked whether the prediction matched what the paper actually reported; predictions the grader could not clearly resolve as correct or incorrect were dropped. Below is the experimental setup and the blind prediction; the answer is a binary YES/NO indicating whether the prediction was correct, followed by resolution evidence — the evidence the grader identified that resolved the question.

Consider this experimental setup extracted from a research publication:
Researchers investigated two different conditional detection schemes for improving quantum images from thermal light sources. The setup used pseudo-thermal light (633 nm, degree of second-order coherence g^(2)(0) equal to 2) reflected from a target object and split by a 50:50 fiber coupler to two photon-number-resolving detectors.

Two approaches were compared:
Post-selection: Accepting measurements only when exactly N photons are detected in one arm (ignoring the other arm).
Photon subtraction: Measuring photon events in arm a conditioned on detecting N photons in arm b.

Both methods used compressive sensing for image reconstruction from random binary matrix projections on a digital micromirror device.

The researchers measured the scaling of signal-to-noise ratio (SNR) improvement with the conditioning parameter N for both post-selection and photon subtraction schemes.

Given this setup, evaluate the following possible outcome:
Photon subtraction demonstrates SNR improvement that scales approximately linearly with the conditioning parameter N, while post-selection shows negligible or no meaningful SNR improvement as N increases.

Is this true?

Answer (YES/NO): NO